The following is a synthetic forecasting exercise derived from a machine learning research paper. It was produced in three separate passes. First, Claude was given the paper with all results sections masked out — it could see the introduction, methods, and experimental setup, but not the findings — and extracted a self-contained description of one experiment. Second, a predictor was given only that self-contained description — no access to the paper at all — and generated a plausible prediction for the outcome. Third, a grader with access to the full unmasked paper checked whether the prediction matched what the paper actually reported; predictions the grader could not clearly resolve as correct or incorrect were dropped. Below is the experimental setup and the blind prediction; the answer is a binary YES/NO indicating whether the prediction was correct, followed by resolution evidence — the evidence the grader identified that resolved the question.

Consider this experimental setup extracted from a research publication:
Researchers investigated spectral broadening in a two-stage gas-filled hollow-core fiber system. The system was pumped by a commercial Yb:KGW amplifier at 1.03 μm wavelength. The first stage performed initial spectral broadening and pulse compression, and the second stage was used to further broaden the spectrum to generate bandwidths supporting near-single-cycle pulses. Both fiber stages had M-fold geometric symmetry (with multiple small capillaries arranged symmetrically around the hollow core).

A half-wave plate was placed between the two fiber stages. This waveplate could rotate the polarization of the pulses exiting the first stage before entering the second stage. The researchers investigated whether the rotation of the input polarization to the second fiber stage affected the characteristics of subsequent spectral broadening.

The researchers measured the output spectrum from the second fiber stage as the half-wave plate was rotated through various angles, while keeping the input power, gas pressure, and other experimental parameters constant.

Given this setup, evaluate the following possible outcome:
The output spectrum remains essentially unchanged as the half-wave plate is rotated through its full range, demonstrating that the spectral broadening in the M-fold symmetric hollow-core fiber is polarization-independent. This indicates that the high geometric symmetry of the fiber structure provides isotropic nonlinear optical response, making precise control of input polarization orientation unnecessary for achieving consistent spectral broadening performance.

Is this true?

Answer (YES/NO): YES